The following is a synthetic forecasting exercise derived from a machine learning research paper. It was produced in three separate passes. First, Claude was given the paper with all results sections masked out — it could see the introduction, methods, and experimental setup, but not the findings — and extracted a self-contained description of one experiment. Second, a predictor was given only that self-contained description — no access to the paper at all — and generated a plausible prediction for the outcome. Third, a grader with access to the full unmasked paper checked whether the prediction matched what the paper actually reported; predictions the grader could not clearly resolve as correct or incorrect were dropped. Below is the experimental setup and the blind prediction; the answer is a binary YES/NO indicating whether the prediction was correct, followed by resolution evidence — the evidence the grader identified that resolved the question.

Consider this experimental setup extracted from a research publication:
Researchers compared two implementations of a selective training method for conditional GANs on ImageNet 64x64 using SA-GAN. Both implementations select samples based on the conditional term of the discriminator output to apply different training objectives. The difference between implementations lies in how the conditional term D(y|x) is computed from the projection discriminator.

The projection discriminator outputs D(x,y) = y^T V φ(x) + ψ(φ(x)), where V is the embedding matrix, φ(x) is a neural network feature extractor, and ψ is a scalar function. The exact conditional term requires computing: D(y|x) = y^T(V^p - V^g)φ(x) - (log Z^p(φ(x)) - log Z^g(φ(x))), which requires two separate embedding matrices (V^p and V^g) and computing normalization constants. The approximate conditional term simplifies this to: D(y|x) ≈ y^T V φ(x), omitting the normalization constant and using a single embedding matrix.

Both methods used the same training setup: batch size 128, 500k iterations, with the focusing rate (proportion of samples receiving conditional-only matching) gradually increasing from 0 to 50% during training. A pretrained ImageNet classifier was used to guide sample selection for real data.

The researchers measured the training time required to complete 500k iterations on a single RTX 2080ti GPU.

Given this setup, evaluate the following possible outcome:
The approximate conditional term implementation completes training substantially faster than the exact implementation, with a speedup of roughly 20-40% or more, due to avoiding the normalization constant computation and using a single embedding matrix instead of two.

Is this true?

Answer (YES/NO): YES